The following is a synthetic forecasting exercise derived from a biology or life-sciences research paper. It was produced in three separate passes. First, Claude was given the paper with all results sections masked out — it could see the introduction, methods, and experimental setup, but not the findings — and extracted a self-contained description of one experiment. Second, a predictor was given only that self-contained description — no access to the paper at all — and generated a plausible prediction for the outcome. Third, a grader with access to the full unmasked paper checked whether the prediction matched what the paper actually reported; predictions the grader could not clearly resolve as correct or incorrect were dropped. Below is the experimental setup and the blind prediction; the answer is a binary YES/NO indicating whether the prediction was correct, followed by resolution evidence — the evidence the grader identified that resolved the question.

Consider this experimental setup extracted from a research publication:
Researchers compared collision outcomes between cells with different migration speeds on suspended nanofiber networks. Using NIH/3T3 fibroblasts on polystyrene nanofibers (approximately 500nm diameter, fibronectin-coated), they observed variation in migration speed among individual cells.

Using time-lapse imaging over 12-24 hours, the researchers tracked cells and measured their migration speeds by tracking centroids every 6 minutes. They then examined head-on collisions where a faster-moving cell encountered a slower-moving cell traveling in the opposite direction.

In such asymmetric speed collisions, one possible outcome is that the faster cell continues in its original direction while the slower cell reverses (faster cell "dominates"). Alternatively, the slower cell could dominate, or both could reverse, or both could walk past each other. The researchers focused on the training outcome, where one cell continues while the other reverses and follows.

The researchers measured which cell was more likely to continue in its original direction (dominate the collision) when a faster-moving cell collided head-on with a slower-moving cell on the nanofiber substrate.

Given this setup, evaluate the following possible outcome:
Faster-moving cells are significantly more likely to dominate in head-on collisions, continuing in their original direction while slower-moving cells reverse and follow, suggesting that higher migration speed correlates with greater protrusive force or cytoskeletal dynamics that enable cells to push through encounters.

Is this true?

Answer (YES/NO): NO